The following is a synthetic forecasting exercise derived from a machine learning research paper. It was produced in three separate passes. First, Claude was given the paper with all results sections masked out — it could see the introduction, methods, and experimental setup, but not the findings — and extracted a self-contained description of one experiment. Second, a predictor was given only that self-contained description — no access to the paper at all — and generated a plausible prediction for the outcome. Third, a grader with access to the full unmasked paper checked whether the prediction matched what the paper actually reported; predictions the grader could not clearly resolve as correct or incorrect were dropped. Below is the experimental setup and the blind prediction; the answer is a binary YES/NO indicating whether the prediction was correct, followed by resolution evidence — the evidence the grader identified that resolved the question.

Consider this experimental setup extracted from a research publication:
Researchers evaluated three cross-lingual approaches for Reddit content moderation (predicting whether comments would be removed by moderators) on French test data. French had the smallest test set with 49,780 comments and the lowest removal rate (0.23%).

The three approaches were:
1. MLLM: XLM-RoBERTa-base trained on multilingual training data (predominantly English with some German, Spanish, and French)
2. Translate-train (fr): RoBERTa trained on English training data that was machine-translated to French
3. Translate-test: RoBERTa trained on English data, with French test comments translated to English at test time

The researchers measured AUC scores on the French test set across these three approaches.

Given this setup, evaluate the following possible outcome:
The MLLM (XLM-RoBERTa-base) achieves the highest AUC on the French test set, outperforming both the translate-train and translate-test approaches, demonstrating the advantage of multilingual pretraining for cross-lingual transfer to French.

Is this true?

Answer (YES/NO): NO